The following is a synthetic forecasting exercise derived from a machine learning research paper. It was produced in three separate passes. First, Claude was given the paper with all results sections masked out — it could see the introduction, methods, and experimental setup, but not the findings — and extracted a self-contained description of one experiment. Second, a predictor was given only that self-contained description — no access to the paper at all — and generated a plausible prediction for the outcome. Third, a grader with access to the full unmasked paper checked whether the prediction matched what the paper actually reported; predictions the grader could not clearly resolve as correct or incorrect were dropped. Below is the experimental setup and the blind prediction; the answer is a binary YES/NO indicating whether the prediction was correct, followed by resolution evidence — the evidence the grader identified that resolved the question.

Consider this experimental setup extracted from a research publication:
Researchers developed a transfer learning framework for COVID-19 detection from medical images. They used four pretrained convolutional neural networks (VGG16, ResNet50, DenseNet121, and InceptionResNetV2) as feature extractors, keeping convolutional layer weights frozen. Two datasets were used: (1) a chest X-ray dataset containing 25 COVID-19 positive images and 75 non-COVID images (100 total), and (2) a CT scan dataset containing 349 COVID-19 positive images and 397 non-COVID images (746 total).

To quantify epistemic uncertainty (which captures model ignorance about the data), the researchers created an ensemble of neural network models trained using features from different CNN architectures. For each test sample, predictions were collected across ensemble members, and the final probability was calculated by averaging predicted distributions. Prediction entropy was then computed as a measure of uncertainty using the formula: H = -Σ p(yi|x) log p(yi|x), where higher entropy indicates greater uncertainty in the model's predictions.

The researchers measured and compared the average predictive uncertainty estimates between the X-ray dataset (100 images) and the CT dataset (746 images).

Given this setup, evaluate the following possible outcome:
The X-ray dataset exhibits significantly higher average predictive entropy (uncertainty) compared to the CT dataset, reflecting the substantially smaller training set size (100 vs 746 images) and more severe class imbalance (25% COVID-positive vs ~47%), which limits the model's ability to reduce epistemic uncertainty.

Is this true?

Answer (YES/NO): NO